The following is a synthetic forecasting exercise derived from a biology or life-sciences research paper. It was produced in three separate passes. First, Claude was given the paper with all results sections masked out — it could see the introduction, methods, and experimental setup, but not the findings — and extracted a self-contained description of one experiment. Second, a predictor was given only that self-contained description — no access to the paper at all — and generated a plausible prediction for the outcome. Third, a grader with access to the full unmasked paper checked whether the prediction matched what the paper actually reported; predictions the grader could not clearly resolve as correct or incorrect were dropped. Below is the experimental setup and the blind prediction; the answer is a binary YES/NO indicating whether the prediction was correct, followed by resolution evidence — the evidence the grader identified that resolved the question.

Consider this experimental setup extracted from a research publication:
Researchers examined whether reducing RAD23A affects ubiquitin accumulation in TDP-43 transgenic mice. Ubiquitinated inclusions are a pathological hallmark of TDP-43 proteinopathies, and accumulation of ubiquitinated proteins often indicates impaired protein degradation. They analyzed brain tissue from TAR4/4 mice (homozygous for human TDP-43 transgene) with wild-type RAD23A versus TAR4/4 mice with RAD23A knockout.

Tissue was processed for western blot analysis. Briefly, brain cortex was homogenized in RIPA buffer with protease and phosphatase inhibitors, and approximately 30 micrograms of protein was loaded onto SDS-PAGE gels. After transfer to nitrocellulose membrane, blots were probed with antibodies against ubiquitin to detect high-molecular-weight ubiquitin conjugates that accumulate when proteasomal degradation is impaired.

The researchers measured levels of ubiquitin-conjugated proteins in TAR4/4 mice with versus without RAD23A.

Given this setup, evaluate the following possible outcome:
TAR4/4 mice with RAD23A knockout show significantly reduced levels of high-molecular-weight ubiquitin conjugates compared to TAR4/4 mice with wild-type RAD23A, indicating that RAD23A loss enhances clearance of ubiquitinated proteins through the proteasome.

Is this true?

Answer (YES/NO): YES